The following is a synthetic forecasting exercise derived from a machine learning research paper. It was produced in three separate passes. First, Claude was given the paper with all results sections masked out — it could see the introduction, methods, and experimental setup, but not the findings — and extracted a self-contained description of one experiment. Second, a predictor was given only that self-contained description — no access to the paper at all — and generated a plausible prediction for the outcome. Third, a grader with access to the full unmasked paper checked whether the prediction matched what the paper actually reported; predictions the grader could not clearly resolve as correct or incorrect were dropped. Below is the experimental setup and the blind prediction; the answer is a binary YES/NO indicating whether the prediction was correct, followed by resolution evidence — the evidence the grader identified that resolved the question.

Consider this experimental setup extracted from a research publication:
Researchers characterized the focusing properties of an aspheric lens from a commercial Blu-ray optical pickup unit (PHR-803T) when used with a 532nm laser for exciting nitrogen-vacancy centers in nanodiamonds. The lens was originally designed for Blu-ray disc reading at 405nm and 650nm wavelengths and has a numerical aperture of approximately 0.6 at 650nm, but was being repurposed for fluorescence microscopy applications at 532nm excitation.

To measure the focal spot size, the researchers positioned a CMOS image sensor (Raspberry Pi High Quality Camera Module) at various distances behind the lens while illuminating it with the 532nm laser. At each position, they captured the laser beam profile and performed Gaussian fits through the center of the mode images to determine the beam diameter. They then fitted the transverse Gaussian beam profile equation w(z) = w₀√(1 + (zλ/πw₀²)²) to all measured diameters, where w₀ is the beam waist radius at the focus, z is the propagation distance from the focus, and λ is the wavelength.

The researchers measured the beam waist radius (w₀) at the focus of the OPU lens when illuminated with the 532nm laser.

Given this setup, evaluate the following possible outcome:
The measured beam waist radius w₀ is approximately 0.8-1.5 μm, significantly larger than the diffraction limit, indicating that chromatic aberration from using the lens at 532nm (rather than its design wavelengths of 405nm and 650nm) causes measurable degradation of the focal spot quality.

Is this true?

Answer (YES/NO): NO